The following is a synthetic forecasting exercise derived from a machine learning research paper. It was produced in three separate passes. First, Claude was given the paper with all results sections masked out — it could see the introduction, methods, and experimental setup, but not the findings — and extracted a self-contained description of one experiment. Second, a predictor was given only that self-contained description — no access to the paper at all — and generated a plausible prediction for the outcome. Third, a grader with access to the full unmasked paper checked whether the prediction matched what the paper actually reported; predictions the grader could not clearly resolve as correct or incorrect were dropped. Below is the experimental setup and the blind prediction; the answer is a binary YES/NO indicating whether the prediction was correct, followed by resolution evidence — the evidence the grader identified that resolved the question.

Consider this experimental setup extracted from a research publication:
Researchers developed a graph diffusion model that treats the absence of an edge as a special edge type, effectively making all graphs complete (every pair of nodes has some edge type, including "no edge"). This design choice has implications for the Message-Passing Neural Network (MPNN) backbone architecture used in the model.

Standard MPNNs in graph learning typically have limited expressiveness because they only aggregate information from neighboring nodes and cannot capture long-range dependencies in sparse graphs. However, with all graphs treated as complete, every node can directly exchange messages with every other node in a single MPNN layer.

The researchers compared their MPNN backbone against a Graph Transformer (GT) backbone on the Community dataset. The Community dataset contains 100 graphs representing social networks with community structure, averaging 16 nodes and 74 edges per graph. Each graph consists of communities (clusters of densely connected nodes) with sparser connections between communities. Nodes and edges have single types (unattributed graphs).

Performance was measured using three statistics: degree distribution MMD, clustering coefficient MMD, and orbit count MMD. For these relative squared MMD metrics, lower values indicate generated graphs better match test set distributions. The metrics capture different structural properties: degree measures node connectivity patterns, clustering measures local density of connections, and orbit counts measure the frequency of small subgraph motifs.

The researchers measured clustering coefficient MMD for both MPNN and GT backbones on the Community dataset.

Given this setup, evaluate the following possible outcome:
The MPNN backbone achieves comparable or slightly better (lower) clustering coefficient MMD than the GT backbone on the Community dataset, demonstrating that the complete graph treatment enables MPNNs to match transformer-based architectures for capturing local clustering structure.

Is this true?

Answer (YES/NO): YES